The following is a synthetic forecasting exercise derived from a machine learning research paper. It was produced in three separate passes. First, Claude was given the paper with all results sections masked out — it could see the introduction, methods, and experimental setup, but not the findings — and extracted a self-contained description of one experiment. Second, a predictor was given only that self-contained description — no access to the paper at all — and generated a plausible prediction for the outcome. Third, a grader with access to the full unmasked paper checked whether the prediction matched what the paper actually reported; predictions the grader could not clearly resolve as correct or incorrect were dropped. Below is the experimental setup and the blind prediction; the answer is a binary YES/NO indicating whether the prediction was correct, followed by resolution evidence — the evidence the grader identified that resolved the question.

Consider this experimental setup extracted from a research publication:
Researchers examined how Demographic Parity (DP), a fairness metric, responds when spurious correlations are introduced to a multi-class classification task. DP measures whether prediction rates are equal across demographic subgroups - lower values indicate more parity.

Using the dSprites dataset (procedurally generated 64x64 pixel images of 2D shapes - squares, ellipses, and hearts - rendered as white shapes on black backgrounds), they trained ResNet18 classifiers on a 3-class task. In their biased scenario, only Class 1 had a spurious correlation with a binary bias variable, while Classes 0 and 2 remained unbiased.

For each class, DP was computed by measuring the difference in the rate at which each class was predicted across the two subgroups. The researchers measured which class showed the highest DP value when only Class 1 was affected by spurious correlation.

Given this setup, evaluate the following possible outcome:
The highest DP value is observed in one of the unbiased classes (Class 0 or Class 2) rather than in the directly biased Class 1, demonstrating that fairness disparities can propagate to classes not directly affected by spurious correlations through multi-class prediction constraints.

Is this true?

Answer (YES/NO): YES